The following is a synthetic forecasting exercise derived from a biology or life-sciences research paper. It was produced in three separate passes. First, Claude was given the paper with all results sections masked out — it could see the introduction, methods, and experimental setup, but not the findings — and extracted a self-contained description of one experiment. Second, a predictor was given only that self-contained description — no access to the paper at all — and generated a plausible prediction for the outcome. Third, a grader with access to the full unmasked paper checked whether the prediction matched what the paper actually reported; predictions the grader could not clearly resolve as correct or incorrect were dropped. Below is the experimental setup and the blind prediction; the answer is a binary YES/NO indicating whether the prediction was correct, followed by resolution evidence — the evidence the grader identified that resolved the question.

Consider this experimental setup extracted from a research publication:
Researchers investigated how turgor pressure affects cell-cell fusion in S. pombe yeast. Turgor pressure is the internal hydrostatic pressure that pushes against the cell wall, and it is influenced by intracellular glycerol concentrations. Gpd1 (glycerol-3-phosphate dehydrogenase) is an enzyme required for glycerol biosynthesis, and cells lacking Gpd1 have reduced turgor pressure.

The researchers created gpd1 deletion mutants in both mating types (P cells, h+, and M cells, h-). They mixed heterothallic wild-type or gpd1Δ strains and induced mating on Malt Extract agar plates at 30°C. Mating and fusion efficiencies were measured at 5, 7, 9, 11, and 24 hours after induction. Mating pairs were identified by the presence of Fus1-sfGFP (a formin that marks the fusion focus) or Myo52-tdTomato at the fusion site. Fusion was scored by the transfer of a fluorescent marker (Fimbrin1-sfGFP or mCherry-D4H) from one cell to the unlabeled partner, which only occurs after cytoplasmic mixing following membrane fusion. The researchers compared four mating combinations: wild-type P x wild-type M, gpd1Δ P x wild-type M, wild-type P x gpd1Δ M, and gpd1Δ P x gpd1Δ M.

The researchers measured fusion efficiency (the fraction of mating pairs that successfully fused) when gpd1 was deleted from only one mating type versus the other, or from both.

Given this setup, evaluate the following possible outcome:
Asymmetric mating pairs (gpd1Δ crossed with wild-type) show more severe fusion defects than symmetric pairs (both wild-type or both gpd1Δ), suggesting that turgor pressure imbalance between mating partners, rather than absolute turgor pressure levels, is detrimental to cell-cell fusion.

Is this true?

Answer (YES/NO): NO